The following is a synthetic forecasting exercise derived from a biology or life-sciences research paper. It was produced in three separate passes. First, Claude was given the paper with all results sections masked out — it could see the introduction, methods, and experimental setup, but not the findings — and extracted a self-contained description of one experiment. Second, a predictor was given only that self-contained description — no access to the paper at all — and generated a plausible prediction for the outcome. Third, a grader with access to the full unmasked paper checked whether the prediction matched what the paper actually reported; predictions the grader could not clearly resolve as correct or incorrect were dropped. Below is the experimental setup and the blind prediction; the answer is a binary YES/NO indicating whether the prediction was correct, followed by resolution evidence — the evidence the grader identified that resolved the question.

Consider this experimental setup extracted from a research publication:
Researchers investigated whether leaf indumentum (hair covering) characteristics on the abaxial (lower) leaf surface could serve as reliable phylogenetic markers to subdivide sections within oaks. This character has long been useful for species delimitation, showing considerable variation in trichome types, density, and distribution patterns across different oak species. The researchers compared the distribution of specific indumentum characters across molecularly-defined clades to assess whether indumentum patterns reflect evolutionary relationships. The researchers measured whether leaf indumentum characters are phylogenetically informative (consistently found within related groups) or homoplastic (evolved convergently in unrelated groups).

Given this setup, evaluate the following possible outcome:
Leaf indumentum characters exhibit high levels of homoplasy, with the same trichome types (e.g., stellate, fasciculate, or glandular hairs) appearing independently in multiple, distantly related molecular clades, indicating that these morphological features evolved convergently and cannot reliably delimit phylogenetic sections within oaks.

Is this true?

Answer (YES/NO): YES